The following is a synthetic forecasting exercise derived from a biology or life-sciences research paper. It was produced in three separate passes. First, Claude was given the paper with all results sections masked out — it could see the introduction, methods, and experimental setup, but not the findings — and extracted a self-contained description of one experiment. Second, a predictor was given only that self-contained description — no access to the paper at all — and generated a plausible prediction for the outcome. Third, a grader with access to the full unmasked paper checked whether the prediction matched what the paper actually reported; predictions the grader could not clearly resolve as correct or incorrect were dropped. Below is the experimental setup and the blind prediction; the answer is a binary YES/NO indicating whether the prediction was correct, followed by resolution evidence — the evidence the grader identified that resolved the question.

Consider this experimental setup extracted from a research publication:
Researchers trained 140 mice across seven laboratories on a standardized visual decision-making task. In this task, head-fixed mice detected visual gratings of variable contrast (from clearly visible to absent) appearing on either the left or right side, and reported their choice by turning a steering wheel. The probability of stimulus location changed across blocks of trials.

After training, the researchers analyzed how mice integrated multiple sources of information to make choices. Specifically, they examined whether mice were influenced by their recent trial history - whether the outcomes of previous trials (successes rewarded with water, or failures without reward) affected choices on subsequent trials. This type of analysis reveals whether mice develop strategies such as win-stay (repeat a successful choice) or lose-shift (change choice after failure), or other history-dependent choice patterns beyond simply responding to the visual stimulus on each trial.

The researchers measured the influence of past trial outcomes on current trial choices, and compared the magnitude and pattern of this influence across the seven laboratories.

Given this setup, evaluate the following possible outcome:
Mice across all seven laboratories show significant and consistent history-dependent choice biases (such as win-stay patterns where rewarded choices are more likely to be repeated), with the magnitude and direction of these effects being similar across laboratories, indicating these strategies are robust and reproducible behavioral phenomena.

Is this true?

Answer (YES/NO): YES